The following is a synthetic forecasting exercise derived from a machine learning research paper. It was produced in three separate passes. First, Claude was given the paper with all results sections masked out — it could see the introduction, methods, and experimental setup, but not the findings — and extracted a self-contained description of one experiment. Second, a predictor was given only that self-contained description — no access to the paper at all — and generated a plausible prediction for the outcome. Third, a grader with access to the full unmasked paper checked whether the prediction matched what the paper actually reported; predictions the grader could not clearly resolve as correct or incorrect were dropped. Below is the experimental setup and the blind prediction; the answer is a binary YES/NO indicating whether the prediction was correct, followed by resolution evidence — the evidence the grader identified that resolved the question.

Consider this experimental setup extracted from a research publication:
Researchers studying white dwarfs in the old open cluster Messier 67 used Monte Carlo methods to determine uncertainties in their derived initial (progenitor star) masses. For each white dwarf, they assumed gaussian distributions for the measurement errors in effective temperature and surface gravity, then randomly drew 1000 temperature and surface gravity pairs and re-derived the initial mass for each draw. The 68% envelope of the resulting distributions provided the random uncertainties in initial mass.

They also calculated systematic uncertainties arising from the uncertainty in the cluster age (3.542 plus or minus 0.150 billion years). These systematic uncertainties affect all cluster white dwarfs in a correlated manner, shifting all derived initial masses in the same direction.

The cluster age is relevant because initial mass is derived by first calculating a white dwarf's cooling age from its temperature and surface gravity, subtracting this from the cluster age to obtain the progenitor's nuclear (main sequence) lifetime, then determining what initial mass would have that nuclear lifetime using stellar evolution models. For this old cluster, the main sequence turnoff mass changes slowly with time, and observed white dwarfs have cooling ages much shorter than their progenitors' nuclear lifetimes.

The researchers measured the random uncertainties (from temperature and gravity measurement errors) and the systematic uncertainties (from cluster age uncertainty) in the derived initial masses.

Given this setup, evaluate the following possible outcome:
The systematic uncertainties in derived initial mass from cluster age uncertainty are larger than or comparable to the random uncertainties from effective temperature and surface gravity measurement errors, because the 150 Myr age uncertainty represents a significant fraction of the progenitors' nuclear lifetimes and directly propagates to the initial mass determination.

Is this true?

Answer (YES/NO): YES